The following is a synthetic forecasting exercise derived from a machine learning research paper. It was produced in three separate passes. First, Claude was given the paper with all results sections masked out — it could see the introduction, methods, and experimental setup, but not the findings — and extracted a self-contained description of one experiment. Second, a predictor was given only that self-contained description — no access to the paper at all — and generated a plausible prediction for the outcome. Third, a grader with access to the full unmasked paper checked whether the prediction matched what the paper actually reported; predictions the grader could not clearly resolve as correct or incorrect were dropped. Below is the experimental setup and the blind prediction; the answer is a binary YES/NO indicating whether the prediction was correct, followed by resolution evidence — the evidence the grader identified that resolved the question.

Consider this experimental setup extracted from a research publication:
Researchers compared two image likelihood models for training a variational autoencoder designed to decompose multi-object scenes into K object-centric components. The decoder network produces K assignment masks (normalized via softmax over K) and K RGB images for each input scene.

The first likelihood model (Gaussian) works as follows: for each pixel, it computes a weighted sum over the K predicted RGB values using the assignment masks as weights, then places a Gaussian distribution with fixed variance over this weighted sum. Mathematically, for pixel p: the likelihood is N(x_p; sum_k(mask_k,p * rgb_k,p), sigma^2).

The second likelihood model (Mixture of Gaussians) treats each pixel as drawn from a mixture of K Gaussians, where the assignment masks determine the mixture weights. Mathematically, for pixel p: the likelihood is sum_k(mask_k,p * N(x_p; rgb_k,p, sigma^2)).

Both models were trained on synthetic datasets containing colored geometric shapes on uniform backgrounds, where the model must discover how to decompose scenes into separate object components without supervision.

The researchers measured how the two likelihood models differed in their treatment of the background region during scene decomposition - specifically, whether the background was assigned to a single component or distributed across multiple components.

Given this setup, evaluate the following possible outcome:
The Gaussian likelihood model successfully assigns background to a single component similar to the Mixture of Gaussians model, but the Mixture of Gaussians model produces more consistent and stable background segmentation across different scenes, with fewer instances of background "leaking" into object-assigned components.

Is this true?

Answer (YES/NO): NO